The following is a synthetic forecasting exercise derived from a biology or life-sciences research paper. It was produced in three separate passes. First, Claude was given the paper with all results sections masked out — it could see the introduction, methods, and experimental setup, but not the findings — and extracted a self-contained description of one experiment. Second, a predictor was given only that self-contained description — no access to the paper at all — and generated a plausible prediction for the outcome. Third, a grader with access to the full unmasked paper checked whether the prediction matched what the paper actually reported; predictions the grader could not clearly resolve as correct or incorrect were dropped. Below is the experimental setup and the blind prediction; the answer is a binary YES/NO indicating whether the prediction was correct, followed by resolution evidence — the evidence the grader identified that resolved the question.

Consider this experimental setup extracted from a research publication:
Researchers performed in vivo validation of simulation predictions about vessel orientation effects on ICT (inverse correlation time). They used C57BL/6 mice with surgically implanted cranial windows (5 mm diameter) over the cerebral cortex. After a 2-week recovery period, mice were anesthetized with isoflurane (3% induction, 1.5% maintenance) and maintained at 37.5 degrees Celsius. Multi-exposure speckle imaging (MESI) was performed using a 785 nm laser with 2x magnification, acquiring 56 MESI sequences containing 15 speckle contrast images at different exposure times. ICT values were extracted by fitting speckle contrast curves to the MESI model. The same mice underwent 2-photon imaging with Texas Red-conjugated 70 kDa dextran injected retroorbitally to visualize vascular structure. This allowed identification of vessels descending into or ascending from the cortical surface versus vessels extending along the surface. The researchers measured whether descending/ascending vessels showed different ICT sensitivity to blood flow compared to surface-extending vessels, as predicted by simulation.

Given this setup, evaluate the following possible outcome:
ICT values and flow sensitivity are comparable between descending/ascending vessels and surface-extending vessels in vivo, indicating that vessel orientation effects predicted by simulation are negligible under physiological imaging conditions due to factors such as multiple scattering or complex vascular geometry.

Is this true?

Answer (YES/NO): NO